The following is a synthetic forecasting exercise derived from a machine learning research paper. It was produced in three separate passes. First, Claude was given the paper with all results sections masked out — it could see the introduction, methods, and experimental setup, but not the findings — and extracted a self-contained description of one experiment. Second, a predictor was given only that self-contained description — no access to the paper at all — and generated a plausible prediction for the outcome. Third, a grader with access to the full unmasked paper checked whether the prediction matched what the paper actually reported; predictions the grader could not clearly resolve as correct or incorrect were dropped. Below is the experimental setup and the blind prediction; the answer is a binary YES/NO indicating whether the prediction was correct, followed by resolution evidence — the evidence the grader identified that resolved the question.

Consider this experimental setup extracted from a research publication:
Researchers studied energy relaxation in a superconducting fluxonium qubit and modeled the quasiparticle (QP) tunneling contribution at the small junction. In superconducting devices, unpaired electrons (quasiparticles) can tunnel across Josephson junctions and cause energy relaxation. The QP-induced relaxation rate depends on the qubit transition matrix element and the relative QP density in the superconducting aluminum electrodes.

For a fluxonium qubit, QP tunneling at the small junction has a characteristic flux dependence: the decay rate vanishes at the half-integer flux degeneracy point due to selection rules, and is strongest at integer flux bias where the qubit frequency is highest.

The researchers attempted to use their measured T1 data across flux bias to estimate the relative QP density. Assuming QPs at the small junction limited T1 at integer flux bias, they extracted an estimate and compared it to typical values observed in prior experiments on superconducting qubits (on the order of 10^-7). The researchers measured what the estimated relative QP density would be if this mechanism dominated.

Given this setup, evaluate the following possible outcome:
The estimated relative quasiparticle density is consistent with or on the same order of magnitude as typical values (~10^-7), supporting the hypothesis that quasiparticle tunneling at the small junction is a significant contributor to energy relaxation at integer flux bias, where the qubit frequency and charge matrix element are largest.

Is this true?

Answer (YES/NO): NO